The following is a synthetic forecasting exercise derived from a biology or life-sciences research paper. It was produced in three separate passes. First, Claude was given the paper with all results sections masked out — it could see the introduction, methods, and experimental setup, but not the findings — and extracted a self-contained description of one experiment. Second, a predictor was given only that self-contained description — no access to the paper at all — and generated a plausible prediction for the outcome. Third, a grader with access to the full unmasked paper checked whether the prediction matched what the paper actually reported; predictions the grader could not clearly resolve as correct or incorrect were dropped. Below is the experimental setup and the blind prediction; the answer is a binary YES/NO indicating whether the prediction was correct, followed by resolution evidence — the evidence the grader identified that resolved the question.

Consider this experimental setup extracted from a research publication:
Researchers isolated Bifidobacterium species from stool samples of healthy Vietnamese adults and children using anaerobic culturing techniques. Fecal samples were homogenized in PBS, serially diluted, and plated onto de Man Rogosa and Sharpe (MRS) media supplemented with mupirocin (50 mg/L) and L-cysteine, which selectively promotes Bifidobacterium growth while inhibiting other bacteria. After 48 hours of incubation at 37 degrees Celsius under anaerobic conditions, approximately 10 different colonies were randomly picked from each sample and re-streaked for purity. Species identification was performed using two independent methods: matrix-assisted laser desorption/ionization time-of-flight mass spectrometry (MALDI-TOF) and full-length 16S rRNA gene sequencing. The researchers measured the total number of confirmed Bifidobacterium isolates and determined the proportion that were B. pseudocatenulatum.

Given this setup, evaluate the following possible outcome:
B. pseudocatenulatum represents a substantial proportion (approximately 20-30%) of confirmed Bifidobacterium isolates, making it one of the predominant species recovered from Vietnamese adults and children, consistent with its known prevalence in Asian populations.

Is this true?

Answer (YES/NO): YES